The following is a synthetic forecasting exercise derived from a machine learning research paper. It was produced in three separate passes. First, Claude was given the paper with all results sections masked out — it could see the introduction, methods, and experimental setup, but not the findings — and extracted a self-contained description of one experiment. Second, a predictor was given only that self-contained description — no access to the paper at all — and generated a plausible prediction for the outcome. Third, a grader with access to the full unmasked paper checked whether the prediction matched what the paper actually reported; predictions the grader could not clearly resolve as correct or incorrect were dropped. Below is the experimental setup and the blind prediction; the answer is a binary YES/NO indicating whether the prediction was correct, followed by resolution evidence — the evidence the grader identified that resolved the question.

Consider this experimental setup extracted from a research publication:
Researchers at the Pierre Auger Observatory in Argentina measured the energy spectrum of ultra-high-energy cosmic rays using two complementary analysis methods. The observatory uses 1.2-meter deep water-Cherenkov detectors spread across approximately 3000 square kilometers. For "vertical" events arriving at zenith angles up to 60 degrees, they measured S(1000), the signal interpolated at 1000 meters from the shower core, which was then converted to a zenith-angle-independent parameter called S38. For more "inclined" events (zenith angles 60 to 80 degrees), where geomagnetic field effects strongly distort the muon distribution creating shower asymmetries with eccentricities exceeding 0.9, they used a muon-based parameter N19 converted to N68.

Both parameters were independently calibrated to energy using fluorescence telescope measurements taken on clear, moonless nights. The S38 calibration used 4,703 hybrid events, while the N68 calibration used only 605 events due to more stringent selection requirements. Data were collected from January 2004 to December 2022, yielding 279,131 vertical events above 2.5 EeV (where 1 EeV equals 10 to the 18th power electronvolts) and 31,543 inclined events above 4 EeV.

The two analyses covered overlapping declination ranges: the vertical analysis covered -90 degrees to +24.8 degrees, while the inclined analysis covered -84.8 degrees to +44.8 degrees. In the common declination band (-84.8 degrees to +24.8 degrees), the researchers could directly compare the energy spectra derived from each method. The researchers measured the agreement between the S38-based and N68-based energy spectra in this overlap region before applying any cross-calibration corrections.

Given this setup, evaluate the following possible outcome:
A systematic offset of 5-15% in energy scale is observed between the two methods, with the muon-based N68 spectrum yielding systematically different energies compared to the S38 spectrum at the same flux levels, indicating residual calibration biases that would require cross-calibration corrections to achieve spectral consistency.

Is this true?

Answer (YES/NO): NO